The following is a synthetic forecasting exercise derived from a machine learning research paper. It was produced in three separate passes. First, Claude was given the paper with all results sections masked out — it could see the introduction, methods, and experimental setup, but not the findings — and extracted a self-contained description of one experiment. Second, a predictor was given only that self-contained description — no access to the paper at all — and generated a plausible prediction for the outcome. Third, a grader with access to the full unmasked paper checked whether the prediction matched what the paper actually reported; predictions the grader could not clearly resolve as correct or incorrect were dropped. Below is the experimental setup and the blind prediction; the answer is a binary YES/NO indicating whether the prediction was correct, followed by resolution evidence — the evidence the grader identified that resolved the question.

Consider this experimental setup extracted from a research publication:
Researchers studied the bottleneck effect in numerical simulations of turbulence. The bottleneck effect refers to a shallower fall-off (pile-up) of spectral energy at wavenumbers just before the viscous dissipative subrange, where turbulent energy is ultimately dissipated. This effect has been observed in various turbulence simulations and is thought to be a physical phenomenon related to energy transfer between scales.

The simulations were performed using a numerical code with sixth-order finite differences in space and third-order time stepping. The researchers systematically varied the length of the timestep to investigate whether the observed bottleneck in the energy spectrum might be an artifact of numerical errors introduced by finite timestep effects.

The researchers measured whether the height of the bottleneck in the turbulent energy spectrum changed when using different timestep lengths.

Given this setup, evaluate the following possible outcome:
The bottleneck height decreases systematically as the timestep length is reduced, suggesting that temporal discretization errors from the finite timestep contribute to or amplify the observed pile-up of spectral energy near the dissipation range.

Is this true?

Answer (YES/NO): NO